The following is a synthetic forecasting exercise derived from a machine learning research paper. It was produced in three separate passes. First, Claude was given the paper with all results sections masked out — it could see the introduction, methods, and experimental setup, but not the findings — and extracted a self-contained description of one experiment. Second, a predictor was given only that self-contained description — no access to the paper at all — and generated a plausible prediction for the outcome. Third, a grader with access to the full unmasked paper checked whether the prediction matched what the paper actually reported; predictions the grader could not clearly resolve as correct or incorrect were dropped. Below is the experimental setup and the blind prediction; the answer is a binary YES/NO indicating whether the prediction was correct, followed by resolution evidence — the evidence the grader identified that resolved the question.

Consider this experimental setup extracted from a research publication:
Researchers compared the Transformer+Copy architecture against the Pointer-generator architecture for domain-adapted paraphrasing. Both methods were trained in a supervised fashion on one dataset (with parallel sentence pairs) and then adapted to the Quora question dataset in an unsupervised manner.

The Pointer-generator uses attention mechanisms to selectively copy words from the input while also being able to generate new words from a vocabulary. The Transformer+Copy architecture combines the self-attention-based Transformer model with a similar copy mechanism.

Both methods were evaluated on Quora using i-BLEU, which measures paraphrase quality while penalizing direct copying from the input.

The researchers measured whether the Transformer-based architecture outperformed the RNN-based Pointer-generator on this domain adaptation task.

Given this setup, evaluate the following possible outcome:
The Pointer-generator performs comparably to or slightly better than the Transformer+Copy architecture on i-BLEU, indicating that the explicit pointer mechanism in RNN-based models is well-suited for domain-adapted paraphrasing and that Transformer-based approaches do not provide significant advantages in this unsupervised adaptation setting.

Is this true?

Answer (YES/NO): NO